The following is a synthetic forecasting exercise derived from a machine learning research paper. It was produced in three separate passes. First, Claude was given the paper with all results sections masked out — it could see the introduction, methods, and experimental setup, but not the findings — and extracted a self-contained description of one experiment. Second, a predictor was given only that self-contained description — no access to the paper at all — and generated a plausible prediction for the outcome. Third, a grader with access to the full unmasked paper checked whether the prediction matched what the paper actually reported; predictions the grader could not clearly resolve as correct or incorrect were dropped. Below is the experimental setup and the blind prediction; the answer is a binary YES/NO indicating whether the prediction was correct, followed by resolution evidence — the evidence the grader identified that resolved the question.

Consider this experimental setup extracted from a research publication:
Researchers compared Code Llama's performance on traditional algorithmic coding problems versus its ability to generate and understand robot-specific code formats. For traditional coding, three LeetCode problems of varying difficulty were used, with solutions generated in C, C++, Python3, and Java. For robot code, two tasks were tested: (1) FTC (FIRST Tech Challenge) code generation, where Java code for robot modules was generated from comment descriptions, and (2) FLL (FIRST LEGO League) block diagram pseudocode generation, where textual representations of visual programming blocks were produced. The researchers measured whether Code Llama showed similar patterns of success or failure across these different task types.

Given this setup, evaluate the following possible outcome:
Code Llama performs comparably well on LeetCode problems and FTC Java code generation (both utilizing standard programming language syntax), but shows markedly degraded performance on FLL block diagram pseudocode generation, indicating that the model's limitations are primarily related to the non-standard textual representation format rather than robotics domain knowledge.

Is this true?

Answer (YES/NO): NO